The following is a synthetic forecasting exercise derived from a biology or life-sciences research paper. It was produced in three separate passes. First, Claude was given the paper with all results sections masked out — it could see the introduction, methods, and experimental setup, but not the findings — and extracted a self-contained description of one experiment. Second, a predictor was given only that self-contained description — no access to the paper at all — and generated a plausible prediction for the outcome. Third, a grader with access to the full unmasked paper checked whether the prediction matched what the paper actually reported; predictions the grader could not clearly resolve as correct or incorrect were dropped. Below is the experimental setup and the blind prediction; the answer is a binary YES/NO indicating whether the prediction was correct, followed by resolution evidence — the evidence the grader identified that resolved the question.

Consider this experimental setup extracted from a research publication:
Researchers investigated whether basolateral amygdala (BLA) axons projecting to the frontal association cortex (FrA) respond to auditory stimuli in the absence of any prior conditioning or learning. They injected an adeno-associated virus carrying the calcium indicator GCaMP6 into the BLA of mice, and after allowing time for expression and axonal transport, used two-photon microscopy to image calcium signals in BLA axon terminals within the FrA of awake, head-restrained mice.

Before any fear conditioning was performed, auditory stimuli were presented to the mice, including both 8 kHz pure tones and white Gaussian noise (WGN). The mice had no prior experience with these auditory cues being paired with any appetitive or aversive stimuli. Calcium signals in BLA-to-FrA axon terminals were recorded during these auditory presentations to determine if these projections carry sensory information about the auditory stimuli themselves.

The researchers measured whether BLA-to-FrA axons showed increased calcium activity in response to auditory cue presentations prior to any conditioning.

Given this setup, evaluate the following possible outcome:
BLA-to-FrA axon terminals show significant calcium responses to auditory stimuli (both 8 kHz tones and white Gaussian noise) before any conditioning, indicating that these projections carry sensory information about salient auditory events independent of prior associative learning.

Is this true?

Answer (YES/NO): NO